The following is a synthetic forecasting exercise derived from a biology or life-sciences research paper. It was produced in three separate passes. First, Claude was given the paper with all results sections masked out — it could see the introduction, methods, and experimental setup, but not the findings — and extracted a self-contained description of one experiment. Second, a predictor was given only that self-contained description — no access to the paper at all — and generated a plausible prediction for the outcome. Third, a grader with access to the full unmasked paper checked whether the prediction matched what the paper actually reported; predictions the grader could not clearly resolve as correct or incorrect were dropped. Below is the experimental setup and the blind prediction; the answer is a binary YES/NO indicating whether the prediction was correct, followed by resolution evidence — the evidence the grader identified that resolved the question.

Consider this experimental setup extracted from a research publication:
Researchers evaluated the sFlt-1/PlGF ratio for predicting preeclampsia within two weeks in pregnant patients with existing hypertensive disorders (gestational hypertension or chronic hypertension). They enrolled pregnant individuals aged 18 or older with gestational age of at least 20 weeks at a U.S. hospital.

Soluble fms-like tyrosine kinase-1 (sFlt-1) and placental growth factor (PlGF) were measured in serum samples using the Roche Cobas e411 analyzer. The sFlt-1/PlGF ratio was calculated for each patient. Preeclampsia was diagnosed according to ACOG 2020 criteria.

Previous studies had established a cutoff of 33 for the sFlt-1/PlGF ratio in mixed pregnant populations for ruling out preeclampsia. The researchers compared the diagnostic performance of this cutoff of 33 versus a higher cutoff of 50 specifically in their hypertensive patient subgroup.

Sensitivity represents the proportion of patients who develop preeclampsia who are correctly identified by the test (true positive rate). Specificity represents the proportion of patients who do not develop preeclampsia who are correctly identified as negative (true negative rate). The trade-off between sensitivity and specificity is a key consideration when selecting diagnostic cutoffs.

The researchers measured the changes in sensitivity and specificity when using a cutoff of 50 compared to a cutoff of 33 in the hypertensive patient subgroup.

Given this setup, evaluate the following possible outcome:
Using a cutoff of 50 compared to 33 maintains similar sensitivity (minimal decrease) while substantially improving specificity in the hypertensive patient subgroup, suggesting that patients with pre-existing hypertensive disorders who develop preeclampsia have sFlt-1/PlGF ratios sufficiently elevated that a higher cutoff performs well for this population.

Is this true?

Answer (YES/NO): YES